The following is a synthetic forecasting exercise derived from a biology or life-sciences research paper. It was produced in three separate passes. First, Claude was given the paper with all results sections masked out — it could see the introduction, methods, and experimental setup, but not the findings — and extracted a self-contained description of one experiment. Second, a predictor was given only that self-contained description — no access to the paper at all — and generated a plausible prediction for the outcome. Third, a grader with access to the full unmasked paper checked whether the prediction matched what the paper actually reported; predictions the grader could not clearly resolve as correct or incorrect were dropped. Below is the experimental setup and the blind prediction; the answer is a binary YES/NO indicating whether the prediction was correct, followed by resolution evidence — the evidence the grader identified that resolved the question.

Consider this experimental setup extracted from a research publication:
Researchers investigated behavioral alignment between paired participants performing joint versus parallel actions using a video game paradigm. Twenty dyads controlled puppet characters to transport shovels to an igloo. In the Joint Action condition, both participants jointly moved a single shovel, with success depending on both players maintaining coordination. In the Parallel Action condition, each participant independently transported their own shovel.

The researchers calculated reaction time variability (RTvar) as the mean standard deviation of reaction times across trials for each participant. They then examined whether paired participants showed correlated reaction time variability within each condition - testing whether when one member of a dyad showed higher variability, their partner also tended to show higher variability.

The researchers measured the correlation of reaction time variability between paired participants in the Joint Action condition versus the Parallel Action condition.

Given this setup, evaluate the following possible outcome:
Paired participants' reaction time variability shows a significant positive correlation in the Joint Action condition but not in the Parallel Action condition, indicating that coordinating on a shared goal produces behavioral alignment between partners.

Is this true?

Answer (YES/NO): NO